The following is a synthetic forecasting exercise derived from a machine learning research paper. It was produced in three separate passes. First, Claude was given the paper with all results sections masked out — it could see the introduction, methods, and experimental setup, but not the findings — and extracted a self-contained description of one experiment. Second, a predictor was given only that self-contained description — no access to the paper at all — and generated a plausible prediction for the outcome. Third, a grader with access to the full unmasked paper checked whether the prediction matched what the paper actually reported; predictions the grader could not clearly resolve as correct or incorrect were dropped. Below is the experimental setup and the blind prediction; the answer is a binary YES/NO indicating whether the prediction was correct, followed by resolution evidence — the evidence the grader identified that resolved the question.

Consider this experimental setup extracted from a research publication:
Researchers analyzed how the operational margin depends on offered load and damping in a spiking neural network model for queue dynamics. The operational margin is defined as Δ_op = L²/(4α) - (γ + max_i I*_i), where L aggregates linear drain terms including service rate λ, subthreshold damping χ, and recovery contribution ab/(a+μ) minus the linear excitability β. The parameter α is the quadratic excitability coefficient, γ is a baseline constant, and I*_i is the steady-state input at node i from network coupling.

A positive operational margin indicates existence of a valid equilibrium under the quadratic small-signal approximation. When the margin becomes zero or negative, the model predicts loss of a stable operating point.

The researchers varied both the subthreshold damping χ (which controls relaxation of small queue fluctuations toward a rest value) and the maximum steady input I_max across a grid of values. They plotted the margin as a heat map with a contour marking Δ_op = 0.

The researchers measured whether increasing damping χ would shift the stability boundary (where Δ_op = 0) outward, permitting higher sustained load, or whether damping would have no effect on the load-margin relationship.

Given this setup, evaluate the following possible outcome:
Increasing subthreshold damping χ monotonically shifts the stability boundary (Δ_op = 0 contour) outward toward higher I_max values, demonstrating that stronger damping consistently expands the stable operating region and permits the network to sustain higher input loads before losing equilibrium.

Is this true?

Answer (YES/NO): YES